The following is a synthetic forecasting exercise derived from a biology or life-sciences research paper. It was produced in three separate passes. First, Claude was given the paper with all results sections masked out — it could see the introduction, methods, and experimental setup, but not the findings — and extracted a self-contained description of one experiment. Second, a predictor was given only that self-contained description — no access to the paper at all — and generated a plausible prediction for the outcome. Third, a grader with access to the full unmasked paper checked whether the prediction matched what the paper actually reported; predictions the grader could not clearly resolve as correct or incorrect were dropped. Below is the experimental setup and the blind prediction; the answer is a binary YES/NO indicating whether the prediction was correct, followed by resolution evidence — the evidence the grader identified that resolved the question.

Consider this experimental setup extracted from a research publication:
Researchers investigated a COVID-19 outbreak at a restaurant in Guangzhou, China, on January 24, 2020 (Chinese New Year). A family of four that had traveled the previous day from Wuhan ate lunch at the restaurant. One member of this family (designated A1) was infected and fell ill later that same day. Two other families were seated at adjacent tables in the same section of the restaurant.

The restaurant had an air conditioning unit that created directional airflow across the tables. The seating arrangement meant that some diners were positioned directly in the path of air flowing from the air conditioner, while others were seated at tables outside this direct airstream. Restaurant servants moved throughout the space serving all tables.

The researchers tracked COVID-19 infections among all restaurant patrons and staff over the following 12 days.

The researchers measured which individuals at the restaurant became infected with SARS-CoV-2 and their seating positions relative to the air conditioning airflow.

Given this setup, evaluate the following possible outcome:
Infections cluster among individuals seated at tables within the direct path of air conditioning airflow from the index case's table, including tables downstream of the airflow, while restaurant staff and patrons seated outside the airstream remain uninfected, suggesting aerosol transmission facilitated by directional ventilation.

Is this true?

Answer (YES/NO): YES